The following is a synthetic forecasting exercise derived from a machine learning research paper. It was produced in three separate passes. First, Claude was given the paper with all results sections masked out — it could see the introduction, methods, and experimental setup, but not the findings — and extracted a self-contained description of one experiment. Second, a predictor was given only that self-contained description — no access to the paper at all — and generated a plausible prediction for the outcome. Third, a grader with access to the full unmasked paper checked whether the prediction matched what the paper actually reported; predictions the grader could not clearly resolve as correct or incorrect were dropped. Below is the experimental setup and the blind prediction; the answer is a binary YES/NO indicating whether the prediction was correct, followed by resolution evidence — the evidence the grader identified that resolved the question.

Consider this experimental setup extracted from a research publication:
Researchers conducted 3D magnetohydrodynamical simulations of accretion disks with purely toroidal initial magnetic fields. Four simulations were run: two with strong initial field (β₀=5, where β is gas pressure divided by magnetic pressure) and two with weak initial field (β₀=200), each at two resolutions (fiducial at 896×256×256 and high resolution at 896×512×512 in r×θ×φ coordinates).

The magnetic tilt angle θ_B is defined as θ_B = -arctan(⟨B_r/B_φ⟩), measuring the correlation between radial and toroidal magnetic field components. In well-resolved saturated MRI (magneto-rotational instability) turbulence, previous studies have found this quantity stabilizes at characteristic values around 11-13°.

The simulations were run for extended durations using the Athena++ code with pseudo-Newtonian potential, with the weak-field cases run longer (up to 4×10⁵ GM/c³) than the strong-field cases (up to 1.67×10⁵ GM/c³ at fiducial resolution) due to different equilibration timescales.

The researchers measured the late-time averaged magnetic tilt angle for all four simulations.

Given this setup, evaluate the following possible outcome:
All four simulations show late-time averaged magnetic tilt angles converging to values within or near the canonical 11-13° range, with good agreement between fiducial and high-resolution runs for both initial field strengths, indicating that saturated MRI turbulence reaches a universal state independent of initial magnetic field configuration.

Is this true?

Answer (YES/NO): NO